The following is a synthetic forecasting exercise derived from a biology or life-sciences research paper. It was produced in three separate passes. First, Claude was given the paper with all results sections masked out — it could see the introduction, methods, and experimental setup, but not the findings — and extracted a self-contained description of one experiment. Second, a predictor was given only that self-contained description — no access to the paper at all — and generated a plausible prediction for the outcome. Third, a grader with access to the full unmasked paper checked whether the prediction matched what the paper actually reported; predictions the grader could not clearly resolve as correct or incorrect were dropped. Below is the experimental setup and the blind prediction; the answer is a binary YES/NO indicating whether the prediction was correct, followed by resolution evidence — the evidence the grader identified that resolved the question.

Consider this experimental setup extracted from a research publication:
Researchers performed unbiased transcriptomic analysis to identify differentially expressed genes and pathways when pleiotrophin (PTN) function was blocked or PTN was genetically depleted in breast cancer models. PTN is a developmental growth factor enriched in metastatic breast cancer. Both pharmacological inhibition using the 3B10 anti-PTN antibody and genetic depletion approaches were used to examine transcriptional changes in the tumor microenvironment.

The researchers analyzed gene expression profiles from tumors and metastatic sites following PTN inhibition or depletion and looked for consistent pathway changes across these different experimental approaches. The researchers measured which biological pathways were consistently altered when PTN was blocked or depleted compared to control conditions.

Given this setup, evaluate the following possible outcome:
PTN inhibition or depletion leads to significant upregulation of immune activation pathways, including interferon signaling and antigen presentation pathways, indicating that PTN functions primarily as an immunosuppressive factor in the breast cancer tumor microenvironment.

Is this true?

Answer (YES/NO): NO